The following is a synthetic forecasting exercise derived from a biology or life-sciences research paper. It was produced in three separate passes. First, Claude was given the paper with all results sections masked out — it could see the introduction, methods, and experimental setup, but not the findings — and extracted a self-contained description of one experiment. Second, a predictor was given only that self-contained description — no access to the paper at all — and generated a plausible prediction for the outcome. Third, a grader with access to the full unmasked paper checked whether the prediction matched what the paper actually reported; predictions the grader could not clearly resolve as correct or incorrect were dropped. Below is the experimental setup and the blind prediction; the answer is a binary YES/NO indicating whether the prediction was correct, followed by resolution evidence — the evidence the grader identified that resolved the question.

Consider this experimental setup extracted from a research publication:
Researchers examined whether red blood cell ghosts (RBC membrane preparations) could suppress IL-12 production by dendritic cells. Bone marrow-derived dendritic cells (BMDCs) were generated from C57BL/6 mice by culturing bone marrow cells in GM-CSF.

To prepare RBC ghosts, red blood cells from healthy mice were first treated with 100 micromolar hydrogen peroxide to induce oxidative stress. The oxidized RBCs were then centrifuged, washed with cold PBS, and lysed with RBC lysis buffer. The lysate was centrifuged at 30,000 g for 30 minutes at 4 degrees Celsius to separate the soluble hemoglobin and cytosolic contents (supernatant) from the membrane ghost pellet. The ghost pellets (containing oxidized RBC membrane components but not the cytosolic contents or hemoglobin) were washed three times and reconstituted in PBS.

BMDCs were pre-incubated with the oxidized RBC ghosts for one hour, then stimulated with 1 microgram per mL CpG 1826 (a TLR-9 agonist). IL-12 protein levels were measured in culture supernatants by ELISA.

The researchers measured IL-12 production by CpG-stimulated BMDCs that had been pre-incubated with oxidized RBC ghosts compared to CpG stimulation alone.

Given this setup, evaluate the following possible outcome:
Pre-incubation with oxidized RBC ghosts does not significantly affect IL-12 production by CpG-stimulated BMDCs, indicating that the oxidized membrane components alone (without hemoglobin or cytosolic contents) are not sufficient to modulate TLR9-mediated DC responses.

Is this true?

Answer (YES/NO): YES